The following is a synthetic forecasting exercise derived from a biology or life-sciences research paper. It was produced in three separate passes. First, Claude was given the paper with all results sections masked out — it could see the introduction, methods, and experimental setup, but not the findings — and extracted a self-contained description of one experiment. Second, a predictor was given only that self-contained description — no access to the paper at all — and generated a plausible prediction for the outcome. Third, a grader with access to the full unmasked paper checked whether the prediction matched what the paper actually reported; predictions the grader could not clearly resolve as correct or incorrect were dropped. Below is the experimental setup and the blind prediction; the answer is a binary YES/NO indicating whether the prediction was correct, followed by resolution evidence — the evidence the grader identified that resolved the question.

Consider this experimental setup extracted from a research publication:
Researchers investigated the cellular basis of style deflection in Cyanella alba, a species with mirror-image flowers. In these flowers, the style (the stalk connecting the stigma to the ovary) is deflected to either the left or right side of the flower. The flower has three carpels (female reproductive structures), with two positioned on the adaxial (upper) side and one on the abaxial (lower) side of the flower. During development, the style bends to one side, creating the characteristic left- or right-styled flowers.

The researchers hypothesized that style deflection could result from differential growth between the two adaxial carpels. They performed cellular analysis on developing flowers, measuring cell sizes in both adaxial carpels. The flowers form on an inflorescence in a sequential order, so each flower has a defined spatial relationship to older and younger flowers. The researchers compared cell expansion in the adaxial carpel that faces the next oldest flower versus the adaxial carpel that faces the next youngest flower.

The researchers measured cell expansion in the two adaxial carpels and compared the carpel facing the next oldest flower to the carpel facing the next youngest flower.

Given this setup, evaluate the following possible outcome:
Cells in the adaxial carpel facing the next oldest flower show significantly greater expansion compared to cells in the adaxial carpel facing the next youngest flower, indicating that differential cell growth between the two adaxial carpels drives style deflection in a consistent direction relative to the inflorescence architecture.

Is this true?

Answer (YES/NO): YES